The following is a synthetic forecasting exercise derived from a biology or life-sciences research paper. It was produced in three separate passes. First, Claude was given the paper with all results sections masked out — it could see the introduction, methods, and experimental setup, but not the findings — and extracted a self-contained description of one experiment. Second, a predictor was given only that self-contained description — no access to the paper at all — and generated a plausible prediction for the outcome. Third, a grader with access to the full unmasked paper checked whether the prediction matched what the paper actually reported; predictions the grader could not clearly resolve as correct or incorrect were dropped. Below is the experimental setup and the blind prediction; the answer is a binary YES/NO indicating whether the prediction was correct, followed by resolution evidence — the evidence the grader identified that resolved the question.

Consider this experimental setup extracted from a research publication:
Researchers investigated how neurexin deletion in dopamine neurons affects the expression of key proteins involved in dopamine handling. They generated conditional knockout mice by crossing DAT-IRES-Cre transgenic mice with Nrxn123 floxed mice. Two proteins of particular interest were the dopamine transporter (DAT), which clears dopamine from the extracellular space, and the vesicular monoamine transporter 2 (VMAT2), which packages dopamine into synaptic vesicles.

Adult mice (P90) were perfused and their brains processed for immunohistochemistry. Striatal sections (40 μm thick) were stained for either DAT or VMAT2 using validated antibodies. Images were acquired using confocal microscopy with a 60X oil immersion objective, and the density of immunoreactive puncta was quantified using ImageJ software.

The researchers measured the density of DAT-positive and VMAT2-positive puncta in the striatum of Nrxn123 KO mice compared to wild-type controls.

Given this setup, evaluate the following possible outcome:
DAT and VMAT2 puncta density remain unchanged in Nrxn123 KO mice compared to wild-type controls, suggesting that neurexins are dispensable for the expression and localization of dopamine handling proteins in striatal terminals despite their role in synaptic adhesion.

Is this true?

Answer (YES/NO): NO